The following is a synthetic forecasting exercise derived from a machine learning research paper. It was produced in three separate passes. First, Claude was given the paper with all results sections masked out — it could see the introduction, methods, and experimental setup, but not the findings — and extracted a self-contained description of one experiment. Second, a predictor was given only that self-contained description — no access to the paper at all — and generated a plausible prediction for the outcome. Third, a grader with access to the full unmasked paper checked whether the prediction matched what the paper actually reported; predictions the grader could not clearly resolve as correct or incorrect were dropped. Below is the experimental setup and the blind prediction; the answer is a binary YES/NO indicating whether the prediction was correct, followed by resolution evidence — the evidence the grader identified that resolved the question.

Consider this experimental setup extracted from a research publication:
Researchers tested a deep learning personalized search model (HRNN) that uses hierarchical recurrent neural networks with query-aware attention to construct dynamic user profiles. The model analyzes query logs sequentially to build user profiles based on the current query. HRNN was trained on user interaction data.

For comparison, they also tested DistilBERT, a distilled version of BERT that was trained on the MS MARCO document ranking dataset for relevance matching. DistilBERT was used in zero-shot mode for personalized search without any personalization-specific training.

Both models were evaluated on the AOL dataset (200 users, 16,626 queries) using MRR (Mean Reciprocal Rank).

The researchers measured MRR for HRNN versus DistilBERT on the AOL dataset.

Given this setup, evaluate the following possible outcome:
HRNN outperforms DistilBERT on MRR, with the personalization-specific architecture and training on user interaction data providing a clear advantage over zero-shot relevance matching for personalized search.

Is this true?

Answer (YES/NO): YES